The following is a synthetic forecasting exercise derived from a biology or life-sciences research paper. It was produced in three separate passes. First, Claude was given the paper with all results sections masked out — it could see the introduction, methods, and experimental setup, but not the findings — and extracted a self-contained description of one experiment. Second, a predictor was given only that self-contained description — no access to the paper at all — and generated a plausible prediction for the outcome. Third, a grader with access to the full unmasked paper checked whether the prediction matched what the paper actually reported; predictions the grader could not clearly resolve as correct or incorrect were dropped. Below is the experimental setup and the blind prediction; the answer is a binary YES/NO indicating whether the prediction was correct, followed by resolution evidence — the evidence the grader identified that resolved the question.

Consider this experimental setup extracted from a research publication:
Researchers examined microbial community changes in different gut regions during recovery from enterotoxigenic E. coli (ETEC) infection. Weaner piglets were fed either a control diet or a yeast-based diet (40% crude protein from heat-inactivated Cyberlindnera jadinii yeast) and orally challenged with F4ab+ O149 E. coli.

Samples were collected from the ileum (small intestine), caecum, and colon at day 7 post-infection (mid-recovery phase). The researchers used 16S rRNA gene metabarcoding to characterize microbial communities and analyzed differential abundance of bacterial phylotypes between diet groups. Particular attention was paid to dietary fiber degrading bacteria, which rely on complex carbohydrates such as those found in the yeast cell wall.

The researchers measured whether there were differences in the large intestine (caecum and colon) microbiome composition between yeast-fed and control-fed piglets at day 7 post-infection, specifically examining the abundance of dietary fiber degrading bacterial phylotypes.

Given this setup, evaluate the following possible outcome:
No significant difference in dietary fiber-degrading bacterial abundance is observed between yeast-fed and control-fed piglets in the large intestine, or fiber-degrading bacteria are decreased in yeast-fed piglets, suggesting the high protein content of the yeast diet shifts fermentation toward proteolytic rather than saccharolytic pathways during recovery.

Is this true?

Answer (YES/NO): YES